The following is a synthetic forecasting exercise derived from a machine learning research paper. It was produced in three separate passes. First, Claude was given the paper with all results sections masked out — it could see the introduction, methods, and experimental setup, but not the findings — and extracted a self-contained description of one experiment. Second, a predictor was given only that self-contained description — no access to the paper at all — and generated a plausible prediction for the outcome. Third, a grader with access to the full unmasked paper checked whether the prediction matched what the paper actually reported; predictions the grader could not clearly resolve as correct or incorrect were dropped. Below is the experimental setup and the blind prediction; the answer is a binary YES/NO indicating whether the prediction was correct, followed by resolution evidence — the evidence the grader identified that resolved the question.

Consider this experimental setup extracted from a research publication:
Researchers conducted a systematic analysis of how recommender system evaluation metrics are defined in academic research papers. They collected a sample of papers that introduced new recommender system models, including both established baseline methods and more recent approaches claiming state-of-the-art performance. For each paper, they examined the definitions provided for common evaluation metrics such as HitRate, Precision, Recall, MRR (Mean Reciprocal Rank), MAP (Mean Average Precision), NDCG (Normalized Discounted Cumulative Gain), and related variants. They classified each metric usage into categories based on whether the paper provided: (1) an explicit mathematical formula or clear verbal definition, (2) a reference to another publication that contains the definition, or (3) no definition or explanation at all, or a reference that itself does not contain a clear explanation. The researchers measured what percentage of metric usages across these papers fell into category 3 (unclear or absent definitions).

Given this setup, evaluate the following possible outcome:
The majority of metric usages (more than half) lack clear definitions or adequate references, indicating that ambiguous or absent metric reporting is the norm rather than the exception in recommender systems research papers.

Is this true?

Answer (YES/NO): NO